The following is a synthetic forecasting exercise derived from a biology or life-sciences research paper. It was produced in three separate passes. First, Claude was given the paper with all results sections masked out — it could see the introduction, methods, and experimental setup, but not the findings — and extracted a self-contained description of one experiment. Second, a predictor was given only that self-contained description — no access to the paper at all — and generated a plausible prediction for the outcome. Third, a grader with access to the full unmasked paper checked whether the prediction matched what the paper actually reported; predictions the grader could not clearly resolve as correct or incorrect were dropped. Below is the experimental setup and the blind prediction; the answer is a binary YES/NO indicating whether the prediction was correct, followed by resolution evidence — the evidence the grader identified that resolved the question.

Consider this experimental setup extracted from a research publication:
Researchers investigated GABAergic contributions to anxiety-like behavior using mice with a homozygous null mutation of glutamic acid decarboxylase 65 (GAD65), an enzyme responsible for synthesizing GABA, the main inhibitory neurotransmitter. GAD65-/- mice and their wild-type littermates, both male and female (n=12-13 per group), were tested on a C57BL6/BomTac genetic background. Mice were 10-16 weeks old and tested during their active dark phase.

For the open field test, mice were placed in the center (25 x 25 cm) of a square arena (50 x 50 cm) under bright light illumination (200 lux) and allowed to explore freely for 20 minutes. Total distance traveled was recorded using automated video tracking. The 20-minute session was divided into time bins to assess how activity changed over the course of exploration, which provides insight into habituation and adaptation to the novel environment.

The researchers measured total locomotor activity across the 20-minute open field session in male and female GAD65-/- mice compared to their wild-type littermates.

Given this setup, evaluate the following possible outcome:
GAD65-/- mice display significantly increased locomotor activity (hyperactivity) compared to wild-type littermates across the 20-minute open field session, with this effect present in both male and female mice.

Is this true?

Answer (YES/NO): NO